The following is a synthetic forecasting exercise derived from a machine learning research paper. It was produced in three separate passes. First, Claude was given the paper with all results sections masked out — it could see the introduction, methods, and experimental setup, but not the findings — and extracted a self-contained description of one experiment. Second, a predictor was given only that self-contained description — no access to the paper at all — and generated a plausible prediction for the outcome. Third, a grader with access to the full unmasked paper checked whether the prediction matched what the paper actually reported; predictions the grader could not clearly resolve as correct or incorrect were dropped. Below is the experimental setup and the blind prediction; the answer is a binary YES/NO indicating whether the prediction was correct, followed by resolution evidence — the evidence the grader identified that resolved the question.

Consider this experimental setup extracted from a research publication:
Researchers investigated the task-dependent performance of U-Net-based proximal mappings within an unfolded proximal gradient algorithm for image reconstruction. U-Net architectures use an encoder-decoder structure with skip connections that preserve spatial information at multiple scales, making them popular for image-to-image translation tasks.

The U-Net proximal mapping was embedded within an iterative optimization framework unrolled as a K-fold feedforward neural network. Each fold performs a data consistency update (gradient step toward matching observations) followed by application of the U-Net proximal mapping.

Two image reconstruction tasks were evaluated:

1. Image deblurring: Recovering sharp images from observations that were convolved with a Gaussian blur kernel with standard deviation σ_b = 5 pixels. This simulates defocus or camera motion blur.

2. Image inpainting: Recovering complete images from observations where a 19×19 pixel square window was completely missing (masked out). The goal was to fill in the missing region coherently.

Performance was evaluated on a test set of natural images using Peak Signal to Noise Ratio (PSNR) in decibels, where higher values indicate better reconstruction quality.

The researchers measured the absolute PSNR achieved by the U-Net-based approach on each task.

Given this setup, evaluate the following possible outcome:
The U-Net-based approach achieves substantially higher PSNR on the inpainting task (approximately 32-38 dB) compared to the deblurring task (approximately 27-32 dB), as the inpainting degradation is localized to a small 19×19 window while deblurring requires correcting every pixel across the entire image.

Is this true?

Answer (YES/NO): YES